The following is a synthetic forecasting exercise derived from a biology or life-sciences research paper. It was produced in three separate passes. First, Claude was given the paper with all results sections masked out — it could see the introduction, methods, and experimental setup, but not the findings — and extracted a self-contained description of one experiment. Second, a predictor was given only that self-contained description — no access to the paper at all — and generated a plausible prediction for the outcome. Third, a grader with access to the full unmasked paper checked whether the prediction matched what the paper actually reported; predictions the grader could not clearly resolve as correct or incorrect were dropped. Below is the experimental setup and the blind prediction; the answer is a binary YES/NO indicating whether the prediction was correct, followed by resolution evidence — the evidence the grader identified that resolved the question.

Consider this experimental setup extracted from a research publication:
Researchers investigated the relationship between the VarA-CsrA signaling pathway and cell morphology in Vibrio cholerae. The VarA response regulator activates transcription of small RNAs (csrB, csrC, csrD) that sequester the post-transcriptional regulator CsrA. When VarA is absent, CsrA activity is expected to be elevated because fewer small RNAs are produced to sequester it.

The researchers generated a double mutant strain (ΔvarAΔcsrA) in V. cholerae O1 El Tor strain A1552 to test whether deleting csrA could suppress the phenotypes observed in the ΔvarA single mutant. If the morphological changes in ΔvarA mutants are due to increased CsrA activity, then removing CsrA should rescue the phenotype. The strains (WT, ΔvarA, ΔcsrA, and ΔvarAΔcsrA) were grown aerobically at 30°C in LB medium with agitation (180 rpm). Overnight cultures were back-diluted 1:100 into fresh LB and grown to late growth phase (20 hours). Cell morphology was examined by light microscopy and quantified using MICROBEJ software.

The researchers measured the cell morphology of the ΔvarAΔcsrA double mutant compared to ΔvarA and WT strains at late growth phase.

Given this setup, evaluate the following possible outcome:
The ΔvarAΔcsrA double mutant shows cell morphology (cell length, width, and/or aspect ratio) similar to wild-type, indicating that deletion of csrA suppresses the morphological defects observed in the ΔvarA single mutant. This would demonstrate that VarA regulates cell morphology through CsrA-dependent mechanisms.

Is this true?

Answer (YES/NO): YES